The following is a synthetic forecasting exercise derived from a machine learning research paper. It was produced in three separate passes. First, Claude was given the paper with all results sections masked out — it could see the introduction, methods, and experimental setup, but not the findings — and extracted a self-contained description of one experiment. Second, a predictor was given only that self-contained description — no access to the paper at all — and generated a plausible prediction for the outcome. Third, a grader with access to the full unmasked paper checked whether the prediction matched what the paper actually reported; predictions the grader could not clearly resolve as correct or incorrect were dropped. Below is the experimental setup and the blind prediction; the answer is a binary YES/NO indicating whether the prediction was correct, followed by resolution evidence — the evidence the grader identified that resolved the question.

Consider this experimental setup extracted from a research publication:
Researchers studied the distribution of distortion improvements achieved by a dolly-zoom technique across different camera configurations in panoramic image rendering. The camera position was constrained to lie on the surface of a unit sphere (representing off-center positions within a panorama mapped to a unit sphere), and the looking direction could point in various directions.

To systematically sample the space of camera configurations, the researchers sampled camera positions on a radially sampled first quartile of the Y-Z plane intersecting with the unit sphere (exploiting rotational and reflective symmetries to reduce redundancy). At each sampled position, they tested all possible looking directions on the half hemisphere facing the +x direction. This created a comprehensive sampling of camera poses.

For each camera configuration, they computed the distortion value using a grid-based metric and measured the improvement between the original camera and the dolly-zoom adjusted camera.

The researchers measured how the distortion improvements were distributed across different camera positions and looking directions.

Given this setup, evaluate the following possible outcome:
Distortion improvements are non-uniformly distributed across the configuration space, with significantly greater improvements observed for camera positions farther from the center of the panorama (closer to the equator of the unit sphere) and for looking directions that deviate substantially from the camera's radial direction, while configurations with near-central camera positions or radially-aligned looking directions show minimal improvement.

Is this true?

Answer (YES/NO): NO